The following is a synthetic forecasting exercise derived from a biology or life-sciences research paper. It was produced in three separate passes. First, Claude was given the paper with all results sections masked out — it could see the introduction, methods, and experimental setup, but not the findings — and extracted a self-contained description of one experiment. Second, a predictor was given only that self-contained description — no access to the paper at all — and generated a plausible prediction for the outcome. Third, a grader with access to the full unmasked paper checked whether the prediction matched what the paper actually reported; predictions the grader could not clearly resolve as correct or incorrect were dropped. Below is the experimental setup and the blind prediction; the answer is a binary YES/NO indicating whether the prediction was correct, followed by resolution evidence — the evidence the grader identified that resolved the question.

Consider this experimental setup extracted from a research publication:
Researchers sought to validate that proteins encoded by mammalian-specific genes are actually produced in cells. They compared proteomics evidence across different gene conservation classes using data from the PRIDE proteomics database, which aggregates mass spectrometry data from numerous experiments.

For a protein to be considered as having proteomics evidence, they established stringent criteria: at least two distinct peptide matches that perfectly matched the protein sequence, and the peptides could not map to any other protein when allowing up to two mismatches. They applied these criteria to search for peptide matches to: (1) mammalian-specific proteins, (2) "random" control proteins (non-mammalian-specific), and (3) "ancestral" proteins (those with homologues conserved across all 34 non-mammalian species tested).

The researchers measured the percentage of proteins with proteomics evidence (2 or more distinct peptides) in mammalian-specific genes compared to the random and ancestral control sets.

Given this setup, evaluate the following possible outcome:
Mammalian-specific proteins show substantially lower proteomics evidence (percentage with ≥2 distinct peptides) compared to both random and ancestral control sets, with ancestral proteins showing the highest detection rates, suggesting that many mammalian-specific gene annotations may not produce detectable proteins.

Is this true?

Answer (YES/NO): NO